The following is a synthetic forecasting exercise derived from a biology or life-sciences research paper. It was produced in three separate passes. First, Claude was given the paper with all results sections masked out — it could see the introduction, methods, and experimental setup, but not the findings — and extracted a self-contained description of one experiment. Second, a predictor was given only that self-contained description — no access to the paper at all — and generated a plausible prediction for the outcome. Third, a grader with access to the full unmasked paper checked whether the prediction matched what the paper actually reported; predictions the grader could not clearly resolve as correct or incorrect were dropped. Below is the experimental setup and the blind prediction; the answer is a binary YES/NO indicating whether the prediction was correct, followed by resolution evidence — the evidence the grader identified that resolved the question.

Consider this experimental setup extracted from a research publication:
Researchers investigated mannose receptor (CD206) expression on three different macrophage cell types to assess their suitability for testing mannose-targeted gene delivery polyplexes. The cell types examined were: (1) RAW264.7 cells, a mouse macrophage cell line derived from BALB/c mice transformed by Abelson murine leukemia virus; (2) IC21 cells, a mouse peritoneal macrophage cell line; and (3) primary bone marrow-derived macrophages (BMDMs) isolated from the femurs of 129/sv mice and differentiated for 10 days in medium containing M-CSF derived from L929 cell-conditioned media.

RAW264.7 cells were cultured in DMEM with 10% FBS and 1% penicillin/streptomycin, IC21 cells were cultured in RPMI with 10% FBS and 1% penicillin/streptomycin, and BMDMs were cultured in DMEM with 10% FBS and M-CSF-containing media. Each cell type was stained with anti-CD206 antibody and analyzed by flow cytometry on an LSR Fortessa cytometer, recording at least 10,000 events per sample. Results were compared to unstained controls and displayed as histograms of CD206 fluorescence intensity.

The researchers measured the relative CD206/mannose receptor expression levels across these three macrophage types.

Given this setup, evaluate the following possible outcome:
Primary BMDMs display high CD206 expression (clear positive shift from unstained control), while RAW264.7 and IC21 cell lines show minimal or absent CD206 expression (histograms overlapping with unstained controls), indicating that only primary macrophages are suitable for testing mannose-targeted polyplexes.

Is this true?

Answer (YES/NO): NO